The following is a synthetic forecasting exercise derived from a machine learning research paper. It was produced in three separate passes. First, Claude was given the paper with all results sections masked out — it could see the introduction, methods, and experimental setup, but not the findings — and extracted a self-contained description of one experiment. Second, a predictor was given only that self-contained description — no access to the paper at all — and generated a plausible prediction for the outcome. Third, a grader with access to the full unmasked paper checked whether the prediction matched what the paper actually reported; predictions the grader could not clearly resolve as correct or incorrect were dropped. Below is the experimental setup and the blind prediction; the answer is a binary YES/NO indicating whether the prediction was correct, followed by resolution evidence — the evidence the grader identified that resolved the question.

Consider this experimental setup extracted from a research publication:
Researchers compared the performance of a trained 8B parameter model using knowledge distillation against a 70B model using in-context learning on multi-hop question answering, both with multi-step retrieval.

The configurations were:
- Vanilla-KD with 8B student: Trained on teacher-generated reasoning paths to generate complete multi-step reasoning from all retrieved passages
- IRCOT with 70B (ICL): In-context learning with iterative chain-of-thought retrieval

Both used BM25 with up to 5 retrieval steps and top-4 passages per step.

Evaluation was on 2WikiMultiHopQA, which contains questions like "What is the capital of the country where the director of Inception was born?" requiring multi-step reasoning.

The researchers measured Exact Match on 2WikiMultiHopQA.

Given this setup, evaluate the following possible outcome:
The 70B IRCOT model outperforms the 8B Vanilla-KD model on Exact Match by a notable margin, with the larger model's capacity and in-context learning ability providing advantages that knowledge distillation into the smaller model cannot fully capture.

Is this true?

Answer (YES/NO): NO